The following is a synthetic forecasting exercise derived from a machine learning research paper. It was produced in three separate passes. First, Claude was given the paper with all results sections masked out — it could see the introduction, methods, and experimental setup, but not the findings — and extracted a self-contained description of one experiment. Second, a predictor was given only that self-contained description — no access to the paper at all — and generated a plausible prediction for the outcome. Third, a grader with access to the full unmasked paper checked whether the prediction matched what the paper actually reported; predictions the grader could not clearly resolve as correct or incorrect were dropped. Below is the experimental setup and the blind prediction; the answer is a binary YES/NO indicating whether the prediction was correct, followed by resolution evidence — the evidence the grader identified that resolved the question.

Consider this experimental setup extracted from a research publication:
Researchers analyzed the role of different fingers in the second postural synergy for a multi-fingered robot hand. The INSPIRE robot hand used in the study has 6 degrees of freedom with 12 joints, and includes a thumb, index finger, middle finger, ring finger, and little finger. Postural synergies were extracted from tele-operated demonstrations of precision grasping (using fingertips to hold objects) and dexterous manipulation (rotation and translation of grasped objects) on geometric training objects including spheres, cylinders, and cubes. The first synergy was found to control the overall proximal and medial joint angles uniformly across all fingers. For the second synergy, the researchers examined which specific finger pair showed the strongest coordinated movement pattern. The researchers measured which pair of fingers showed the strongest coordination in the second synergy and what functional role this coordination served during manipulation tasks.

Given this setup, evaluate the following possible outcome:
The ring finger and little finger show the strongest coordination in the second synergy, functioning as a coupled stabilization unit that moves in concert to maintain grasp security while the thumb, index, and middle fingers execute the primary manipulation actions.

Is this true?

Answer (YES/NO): NO